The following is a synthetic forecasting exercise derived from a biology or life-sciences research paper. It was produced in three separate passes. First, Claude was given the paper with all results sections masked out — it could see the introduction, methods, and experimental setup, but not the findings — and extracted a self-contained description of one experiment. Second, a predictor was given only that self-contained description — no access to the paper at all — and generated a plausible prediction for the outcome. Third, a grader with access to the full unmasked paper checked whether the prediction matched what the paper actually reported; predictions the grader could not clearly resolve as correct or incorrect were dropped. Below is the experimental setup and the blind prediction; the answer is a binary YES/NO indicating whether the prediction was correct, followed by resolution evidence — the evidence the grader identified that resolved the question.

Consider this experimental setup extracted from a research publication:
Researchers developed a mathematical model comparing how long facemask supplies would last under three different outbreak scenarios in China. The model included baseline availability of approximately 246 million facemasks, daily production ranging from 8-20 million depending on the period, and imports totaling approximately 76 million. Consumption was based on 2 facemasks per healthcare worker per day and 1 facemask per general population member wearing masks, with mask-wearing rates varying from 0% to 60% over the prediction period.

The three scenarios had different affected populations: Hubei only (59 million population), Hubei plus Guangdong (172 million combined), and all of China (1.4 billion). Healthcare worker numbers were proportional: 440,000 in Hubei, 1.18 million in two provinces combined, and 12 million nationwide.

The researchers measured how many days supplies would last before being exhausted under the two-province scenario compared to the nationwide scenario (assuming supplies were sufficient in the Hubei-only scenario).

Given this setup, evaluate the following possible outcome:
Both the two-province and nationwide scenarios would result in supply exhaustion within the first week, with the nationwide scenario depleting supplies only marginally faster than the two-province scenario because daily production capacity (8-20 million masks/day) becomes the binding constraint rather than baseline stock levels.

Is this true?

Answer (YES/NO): NO